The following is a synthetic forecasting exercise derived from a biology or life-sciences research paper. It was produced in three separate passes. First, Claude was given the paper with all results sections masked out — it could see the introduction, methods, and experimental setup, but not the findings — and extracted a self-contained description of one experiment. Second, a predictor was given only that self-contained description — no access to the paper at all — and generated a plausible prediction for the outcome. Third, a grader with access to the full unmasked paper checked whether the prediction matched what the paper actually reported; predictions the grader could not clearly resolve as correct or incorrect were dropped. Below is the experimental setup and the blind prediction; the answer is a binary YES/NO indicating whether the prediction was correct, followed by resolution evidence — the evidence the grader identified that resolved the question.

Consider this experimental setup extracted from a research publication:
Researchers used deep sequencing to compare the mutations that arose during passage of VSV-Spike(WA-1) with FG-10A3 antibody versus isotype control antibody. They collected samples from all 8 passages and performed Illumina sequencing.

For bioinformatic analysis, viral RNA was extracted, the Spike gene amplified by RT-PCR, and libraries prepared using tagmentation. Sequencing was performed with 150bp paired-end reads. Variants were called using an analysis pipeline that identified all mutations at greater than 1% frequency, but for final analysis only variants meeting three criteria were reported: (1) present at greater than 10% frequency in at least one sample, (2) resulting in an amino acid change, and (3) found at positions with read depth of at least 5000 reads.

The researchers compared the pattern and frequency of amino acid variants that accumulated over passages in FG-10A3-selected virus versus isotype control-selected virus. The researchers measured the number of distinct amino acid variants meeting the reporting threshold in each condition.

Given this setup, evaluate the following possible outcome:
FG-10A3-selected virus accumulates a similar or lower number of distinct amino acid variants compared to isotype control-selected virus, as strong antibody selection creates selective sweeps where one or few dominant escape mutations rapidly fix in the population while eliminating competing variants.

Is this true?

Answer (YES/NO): YES